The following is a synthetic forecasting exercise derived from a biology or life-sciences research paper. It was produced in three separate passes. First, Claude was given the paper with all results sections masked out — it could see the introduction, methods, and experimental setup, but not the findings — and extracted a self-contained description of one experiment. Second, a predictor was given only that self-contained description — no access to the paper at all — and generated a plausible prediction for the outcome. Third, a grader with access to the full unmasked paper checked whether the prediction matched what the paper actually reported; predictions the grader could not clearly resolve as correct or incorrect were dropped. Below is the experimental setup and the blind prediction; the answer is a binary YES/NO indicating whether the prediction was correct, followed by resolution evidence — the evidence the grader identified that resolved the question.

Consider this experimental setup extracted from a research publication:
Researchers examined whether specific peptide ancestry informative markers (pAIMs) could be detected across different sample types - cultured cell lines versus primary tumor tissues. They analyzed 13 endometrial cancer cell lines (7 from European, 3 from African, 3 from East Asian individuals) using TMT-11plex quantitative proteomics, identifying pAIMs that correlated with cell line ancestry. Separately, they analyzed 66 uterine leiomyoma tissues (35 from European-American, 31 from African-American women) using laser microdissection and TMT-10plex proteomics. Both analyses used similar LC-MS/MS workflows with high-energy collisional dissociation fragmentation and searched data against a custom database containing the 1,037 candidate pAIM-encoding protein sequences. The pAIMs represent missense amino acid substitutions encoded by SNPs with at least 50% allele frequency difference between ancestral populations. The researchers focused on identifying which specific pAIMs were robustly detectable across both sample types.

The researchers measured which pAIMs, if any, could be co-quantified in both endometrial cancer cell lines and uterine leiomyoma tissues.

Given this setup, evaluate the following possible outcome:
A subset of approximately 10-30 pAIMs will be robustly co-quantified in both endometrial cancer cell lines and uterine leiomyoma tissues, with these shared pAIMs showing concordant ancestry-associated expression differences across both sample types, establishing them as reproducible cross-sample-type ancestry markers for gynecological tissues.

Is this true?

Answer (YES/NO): NO